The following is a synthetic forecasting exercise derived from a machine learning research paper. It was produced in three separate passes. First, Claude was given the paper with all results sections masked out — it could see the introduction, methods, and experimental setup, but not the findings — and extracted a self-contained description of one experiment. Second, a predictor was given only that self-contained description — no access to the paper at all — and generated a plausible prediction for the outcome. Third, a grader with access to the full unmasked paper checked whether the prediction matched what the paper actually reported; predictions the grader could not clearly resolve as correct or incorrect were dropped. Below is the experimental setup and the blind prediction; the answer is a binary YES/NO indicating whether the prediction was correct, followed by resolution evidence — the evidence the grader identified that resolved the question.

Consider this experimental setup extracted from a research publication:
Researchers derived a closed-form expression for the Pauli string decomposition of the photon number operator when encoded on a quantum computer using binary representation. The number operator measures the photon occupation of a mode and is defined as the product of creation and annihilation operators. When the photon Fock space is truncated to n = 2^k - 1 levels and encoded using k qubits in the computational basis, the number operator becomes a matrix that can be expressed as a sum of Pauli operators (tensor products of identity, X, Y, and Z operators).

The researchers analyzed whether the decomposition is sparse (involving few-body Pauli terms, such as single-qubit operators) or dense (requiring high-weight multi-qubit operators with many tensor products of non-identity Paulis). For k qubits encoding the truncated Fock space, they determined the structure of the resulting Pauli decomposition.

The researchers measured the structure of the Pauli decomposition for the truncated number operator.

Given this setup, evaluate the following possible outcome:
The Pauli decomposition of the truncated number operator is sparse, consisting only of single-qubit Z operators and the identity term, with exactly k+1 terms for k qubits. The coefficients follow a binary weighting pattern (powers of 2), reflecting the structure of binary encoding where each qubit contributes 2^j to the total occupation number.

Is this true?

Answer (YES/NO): YES